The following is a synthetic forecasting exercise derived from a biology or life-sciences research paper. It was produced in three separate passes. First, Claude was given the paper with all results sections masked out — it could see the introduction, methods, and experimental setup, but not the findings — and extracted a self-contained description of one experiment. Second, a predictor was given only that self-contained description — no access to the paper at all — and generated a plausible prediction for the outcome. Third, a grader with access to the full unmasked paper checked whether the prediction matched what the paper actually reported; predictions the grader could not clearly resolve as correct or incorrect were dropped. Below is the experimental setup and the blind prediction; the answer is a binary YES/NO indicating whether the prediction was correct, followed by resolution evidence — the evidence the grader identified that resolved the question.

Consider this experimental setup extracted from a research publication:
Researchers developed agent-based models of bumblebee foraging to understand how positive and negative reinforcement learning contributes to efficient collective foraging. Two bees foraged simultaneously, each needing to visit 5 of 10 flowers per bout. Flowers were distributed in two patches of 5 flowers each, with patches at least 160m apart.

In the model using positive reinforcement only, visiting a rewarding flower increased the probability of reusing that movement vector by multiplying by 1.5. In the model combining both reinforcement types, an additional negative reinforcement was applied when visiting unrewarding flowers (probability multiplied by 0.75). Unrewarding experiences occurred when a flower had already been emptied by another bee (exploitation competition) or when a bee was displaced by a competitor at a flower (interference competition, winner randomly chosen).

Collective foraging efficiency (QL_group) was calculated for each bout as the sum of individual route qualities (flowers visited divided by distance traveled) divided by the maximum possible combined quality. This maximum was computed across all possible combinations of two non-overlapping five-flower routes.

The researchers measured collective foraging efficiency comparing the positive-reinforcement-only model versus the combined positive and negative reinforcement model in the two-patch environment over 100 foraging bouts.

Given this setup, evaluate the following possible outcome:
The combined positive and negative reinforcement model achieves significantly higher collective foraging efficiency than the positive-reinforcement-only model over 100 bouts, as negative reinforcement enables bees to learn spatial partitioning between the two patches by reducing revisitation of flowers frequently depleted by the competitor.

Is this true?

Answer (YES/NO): YES